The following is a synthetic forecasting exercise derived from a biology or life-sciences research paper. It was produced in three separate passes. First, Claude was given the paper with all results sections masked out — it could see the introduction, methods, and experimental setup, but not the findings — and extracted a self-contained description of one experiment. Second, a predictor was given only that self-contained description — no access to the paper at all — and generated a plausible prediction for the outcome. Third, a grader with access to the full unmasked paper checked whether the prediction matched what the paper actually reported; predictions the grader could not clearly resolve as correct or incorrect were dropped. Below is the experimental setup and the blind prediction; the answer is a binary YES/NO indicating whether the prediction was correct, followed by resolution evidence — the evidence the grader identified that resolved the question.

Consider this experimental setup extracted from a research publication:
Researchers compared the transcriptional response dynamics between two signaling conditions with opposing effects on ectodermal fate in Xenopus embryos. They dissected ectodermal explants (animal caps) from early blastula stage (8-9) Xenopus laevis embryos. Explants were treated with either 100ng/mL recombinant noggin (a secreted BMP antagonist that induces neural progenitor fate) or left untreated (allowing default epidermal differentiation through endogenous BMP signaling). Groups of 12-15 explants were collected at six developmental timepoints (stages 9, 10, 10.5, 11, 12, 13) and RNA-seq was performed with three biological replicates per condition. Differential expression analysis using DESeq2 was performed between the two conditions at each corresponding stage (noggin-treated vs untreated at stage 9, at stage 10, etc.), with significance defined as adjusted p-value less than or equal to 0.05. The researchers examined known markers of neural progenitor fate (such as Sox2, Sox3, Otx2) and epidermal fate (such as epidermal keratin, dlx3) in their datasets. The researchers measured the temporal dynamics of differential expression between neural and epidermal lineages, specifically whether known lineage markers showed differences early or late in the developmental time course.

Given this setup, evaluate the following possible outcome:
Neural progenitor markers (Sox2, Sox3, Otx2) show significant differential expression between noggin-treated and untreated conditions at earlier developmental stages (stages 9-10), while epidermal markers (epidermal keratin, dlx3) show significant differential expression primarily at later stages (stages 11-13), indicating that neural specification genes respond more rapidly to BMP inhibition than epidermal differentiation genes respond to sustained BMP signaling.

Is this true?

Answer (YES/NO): NO